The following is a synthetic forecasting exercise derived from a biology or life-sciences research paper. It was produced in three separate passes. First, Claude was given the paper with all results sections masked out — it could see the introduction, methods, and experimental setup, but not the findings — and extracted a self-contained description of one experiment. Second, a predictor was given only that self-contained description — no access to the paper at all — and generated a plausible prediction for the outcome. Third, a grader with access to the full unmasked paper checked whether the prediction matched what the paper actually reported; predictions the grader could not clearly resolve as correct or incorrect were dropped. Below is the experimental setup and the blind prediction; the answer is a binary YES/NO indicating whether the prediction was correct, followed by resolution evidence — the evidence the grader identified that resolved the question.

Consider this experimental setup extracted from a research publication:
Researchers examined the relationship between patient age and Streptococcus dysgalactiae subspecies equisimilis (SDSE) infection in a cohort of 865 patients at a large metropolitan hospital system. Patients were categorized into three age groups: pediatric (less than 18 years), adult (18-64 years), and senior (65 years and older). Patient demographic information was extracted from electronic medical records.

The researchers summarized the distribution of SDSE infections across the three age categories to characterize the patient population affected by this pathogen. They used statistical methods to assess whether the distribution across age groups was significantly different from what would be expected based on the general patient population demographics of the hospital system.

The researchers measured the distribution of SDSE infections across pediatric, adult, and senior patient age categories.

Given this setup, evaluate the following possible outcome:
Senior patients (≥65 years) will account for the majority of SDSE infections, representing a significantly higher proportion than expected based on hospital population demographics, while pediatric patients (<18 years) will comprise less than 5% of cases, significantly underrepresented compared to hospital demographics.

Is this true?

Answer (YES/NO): NO